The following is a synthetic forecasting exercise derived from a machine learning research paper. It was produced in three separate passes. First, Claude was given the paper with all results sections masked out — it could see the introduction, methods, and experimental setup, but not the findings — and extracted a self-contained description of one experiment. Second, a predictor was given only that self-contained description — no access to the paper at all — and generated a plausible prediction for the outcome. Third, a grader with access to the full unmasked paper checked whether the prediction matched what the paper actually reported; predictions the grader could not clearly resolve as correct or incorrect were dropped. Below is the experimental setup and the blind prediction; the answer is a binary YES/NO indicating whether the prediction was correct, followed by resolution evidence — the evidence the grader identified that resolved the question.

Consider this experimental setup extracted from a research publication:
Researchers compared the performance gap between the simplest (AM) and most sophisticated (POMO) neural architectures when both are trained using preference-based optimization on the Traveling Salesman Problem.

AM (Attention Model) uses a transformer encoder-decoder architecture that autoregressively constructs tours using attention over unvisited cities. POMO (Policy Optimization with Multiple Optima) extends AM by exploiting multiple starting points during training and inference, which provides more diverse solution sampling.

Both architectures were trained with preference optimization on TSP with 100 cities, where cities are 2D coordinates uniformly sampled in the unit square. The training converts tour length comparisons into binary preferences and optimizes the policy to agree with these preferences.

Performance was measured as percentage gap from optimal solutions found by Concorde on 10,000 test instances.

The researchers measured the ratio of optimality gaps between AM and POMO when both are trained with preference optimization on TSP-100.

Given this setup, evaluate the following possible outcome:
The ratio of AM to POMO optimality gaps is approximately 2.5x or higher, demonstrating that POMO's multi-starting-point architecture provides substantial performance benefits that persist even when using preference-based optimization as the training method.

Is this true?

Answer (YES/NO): YES